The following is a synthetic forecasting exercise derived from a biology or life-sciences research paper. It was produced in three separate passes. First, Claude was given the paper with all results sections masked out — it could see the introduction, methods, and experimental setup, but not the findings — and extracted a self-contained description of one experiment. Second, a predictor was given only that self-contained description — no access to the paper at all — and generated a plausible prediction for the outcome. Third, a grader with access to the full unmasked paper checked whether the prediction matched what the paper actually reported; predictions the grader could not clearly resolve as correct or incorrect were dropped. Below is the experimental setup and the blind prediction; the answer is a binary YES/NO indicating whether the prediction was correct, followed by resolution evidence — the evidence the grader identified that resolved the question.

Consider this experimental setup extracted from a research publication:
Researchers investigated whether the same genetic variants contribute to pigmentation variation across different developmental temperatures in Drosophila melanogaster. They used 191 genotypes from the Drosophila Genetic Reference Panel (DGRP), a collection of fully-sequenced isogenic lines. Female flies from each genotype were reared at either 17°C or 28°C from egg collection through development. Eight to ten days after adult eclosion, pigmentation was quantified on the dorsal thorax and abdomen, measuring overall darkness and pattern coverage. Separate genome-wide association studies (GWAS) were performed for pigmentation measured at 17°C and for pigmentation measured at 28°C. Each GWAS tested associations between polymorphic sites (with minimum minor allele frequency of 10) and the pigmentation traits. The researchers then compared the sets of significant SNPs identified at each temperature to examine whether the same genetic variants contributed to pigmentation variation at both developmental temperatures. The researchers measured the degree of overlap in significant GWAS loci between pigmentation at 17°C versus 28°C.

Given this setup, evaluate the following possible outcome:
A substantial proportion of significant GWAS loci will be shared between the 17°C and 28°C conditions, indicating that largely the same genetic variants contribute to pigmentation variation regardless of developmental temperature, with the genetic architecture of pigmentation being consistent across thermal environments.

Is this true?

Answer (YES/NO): NO